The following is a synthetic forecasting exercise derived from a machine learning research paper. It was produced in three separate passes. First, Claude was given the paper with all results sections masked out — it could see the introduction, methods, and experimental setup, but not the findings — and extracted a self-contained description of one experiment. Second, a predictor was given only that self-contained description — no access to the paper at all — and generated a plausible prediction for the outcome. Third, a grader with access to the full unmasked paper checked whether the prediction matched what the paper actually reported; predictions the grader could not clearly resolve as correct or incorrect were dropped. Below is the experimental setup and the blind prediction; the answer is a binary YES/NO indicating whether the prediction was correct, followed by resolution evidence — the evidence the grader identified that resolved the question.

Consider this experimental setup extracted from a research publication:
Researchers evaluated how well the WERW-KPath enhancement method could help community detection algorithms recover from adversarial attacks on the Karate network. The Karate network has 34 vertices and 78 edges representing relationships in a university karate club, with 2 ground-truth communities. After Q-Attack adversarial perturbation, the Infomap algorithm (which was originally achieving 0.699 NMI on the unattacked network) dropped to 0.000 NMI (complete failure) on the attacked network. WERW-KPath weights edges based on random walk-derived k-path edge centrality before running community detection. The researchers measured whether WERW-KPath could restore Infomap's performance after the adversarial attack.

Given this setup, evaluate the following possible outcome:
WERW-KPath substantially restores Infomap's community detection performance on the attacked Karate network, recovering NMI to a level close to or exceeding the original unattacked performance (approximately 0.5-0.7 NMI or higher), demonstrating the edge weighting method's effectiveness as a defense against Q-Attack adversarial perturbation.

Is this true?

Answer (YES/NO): NO